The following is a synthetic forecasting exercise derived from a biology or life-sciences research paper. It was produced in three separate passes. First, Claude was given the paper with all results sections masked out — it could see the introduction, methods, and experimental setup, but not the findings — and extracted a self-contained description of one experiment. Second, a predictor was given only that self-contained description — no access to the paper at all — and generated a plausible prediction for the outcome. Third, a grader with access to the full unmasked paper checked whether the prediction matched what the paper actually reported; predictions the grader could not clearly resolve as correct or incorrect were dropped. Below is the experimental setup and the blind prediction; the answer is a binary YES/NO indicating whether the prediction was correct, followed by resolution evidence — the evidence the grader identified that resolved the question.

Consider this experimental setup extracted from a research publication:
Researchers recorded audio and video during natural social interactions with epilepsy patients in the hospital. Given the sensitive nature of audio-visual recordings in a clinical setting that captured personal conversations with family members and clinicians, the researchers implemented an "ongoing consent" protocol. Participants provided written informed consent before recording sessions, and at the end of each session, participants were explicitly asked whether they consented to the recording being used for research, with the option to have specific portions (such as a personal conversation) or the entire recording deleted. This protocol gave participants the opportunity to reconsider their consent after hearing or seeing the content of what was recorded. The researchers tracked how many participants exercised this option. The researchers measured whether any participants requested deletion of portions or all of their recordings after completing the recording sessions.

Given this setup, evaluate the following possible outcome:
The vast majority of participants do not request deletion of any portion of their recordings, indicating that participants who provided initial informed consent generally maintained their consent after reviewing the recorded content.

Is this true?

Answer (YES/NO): YES